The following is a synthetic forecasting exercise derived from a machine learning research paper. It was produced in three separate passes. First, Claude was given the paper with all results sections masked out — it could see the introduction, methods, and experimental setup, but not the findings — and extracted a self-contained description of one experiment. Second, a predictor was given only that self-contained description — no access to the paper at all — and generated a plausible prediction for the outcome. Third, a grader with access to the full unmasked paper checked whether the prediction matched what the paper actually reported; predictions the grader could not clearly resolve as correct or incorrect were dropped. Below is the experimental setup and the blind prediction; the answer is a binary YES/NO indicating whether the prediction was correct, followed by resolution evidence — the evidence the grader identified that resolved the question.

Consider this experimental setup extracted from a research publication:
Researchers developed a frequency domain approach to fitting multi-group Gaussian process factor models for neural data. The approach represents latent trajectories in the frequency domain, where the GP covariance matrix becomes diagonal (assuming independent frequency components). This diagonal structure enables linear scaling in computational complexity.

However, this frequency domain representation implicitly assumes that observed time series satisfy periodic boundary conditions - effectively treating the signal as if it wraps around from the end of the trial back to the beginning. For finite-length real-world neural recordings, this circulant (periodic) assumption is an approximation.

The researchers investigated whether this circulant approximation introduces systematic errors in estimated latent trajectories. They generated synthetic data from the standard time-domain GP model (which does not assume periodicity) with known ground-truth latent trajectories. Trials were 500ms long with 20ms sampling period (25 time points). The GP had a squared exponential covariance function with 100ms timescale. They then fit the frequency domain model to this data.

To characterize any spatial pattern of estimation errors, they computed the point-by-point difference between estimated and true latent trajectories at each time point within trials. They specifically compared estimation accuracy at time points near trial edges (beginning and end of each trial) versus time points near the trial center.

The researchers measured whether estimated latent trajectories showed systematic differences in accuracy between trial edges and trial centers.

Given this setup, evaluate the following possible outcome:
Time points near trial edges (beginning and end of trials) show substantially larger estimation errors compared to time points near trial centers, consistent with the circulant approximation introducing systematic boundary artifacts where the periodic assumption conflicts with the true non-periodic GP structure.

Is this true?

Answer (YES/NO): YES